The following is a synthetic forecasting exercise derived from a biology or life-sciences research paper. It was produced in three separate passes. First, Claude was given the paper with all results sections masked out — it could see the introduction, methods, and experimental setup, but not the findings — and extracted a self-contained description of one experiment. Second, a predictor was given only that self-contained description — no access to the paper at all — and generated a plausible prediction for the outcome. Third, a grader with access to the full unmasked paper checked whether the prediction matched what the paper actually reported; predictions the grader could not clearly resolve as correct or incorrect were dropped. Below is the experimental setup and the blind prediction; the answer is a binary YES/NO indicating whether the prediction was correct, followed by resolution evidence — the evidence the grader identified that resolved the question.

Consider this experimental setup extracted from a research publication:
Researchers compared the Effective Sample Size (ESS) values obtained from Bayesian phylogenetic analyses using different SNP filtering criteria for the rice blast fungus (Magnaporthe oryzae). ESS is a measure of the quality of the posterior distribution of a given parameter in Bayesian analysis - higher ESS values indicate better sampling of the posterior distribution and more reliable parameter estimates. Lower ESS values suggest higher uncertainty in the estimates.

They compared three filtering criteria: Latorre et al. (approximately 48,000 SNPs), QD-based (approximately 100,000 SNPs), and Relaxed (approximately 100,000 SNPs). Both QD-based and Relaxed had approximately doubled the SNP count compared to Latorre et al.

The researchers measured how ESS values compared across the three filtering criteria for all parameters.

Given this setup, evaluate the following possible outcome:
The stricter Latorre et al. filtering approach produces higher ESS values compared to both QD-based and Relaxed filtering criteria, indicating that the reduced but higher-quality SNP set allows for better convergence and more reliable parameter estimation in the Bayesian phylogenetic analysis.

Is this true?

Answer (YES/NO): NO